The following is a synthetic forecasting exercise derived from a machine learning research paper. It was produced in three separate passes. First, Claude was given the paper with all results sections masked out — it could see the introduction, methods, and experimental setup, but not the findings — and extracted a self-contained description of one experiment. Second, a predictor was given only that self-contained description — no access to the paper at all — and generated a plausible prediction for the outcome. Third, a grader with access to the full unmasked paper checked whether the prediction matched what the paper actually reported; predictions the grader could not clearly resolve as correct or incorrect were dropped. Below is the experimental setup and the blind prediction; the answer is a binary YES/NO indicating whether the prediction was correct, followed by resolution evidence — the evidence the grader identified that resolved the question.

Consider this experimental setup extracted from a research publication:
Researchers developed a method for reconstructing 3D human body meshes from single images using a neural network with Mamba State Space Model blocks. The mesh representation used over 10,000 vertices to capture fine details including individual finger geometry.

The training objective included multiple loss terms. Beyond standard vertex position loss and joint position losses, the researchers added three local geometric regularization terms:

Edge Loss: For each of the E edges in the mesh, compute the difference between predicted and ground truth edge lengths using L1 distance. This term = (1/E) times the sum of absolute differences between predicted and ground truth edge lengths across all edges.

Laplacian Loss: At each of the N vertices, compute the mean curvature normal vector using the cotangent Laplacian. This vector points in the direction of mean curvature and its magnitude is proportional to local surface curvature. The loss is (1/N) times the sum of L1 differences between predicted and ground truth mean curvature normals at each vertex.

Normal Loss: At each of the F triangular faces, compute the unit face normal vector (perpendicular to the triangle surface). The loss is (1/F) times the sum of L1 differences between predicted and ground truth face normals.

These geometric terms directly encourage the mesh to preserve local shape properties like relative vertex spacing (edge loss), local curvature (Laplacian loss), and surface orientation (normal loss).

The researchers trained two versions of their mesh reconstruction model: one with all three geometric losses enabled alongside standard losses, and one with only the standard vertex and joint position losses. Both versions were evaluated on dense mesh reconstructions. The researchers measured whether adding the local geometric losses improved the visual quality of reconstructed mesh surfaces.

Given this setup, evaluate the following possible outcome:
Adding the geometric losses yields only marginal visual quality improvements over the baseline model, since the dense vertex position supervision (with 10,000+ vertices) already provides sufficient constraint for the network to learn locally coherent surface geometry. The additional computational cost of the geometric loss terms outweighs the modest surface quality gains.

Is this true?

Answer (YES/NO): NO